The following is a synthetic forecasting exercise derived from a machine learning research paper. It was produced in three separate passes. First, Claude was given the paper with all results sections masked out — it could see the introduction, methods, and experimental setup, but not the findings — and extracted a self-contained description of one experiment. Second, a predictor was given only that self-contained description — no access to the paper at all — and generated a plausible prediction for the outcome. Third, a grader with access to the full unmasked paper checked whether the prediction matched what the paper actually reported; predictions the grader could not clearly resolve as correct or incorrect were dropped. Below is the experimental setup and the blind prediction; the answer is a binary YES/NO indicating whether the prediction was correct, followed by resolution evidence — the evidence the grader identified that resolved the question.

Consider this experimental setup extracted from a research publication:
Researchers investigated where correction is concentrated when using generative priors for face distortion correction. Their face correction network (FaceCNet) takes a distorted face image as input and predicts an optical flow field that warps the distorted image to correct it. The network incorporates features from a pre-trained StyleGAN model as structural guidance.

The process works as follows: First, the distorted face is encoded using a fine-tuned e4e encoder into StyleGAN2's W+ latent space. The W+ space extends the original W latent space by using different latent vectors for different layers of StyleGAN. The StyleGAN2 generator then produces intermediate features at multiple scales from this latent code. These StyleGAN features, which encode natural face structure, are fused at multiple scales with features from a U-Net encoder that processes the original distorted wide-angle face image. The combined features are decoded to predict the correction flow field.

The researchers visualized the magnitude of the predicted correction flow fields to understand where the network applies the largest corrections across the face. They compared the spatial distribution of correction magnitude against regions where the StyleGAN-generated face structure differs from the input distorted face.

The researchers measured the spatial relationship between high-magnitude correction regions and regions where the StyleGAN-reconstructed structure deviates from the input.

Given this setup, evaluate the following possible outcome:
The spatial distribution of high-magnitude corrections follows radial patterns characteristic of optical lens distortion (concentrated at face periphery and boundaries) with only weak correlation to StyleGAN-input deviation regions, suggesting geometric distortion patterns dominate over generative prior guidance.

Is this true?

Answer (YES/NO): NO